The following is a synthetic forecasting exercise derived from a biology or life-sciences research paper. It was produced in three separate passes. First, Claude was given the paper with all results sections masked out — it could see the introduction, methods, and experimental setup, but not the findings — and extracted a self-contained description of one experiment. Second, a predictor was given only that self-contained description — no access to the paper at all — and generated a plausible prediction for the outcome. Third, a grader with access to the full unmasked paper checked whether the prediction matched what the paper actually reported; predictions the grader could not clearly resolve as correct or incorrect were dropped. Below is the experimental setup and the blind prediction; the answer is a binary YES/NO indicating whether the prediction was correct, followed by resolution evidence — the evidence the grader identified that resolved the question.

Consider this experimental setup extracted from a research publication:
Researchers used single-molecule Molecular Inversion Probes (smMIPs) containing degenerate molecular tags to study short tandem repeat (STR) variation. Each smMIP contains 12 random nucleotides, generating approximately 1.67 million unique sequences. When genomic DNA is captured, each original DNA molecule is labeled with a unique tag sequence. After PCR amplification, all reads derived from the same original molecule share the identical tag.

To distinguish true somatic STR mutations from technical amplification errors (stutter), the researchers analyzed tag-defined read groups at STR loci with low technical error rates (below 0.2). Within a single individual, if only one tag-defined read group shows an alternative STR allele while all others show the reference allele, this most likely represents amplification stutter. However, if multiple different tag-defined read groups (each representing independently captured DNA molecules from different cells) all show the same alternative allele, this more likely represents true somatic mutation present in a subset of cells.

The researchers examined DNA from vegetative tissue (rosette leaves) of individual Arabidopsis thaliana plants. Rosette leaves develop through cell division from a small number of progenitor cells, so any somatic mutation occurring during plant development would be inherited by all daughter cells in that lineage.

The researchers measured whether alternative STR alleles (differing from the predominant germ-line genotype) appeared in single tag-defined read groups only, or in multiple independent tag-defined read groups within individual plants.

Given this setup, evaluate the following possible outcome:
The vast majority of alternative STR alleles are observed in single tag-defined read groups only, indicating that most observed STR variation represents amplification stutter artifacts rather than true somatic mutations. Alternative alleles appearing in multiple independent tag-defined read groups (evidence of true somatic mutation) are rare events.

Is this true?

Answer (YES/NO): YES